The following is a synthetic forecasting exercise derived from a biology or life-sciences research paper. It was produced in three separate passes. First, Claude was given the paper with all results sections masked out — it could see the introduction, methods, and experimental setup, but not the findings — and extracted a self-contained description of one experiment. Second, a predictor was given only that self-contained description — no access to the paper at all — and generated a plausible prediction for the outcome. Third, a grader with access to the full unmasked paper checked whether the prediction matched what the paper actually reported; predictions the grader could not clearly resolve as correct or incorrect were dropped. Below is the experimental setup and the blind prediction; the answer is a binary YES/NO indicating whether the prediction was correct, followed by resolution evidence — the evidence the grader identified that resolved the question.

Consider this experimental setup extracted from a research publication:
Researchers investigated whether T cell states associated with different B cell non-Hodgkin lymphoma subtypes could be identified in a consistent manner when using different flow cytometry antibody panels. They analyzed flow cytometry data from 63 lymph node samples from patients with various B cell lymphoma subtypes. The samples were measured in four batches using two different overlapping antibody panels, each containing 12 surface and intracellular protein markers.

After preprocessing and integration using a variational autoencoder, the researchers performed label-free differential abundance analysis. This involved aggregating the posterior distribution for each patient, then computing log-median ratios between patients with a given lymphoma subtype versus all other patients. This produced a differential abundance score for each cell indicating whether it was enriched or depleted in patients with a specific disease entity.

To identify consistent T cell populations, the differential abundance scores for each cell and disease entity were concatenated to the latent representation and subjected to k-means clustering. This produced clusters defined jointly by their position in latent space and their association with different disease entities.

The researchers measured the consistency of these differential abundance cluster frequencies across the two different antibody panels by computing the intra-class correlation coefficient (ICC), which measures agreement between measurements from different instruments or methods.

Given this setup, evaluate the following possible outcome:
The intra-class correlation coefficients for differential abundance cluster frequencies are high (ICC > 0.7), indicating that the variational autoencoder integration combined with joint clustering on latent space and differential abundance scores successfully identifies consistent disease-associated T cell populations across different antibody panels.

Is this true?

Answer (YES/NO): YES